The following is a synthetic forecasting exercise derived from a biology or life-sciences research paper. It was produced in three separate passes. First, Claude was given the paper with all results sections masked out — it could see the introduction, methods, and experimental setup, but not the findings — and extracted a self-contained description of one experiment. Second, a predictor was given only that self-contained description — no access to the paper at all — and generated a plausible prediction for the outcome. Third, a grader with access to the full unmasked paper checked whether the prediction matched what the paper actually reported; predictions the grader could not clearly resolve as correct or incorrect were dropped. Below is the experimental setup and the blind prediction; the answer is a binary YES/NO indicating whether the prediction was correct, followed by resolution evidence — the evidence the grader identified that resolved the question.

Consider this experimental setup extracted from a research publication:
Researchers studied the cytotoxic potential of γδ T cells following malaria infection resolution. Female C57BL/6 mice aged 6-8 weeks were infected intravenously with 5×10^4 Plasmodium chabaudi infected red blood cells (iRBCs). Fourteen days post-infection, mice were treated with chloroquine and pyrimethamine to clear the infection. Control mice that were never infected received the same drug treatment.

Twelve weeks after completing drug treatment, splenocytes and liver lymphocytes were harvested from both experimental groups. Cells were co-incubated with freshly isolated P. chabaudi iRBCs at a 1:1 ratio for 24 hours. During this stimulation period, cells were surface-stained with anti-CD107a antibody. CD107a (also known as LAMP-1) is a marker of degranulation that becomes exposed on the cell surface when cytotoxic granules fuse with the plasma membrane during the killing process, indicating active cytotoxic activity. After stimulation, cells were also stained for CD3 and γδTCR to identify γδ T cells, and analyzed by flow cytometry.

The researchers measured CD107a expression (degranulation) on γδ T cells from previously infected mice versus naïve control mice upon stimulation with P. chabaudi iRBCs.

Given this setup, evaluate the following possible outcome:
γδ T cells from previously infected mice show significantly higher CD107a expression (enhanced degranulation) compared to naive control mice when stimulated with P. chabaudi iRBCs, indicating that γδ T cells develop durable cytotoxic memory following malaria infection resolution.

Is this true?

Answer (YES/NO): NO